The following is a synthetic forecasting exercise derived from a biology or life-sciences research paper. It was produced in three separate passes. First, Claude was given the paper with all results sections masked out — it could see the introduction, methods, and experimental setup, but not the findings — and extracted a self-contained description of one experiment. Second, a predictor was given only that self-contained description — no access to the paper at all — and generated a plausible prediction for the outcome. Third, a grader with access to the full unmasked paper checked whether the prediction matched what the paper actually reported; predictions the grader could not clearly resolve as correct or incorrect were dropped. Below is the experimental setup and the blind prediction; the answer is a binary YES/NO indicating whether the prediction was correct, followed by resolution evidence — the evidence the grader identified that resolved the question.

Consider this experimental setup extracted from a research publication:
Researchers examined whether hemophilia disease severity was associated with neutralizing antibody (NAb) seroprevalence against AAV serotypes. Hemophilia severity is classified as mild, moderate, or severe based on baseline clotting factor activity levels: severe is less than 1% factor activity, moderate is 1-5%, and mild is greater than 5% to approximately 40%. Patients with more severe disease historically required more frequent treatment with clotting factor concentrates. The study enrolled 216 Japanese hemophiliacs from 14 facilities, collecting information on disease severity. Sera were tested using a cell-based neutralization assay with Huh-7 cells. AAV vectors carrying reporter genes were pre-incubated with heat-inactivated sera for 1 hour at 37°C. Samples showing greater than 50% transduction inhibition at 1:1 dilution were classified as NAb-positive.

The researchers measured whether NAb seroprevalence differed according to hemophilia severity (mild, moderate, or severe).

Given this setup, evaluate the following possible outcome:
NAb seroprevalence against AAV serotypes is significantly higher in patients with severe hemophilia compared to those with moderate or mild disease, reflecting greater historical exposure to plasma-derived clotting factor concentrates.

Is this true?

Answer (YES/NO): NO